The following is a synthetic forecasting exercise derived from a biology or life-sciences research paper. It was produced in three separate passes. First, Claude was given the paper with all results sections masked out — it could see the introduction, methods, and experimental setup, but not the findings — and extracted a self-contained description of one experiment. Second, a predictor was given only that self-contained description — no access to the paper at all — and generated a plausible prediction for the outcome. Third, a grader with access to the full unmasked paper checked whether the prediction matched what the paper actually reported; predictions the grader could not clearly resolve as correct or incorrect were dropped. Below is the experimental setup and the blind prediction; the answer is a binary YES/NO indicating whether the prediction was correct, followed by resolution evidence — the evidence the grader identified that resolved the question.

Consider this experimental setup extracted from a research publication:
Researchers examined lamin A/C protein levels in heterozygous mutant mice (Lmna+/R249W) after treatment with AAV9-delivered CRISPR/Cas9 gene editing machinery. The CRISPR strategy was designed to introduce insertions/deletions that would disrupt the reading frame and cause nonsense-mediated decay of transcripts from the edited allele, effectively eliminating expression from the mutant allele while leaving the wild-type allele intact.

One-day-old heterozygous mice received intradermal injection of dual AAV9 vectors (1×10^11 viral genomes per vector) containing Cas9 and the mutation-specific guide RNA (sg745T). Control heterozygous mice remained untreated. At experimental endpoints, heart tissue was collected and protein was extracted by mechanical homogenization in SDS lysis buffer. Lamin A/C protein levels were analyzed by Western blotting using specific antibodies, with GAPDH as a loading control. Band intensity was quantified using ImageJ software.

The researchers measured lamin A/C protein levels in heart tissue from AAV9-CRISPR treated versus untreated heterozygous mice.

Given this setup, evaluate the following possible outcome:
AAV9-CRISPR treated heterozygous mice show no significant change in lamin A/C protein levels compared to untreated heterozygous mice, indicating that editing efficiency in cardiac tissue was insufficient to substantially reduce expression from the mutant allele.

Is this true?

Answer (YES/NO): YES